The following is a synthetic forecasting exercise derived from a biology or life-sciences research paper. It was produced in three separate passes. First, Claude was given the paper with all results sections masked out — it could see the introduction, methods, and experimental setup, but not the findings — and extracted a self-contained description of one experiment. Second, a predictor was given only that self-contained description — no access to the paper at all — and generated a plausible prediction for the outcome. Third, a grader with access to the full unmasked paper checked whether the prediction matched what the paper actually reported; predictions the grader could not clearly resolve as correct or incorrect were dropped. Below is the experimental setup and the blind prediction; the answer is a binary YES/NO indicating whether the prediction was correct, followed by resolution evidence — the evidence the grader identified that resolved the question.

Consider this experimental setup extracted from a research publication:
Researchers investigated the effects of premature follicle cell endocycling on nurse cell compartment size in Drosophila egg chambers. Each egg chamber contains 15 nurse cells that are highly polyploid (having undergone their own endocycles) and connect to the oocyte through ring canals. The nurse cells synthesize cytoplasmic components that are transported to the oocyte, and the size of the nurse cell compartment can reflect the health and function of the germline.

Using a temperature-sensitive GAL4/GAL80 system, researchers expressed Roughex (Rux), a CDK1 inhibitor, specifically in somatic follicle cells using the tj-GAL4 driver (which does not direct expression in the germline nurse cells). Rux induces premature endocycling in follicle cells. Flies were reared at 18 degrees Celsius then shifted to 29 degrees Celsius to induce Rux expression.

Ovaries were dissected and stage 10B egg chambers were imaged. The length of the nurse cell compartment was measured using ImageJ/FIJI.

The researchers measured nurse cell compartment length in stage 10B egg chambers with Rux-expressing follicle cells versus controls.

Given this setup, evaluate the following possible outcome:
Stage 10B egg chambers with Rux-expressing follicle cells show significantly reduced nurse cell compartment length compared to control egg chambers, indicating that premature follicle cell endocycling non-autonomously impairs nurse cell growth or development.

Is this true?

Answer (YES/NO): NO